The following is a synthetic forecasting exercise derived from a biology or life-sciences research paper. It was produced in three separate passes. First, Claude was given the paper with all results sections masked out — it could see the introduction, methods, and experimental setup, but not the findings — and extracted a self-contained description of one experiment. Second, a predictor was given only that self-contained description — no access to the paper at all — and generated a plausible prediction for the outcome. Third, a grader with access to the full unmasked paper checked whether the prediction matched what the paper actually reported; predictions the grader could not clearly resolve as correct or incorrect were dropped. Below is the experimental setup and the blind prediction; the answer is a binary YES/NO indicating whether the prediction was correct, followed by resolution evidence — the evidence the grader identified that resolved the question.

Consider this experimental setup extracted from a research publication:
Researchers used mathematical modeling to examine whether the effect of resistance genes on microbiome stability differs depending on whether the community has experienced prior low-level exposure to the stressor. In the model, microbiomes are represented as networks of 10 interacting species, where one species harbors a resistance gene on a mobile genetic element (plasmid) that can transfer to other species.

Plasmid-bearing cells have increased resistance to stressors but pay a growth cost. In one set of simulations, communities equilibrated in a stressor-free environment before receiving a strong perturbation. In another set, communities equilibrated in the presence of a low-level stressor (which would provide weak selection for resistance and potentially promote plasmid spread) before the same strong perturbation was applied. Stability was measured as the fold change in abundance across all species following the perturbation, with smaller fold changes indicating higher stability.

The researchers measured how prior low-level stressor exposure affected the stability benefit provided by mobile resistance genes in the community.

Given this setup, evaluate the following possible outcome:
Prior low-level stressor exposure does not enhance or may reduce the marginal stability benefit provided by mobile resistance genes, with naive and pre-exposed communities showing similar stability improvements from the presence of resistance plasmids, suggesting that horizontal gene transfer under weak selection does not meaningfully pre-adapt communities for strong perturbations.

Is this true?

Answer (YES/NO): NO